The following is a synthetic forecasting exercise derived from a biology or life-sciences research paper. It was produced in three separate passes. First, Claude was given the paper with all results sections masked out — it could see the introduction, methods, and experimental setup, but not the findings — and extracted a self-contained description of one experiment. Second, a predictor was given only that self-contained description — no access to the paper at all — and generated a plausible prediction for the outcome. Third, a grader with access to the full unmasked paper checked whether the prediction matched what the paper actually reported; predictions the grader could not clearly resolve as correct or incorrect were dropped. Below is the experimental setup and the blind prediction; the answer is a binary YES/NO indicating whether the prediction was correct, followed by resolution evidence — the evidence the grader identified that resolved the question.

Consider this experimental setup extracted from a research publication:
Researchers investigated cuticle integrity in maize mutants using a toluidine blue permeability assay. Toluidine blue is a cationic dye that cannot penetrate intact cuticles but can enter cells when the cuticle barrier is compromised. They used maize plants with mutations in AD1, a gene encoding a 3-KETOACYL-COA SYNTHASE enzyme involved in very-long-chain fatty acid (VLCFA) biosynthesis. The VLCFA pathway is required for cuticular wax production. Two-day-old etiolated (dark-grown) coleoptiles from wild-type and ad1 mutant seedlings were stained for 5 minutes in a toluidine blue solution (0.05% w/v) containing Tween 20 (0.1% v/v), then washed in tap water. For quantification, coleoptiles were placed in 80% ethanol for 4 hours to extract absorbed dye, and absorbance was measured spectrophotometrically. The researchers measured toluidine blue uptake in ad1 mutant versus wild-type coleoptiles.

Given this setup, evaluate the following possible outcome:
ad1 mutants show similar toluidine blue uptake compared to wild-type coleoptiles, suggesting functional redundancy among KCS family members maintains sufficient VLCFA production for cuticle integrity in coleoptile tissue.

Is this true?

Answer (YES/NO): NO